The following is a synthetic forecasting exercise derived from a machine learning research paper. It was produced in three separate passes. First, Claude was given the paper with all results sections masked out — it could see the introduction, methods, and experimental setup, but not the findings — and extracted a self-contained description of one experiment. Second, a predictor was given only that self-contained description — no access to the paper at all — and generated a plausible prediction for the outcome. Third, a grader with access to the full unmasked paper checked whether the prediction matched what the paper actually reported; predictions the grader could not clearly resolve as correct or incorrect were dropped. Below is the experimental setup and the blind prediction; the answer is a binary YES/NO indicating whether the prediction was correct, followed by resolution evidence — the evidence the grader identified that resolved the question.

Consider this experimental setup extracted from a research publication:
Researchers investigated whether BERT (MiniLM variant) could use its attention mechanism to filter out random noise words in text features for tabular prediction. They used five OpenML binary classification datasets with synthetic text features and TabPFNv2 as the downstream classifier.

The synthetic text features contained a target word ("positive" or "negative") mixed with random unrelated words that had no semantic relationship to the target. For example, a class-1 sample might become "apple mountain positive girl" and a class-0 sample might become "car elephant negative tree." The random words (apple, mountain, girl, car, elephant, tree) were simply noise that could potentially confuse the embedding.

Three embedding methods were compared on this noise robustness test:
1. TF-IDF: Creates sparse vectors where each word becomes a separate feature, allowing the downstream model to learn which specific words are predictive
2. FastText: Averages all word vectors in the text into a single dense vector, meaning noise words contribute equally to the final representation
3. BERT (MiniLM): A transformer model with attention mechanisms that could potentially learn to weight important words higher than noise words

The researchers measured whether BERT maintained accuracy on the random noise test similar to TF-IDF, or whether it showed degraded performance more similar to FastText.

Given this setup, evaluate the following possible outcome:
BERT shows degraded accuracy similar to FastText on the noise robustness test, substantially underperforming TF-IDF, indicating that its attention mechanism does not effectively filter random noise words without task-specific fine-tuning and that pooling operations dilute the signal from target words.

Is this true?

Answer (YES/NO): NO